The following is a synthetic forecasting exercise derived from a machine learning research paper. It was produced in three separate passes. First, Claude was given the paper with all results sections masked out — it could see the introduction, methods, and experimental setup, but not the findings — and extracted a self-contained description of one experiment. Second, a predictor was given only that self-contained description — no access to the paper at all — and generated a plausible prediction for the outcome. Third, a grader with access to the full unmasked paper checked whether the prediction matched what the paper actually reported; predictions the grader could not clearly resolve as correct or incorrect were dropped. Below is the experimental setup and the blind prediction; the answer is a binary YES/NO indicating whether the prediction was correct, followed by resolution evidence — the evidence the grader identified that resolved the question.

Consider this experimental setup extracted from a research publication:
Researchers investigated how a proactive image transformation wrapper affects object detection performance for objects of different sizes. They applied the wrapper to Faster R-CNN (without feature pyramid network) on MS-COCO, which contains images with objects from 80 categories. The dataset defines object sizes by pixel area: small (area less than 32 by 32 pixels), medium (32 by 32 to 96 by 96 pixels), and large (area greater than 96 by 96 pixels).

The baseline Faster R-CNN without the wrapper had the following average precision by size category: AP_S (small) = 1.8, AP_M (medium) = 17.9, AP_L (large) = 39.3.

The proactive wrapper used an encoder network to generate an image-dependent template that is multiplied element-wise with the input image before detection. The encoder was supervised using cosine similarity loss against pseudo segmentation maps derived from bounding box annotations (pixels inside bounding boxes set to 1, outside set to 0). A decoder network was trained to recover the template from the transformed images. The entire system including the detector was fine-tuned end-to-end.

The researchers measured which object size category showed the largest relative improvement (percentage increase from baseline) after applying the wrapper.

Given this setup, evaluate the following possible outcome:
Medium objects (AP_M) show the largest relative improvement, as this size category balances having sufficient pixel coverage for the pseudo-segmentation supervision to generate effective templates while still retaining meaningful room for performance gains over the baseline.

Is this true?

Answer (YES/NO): NO